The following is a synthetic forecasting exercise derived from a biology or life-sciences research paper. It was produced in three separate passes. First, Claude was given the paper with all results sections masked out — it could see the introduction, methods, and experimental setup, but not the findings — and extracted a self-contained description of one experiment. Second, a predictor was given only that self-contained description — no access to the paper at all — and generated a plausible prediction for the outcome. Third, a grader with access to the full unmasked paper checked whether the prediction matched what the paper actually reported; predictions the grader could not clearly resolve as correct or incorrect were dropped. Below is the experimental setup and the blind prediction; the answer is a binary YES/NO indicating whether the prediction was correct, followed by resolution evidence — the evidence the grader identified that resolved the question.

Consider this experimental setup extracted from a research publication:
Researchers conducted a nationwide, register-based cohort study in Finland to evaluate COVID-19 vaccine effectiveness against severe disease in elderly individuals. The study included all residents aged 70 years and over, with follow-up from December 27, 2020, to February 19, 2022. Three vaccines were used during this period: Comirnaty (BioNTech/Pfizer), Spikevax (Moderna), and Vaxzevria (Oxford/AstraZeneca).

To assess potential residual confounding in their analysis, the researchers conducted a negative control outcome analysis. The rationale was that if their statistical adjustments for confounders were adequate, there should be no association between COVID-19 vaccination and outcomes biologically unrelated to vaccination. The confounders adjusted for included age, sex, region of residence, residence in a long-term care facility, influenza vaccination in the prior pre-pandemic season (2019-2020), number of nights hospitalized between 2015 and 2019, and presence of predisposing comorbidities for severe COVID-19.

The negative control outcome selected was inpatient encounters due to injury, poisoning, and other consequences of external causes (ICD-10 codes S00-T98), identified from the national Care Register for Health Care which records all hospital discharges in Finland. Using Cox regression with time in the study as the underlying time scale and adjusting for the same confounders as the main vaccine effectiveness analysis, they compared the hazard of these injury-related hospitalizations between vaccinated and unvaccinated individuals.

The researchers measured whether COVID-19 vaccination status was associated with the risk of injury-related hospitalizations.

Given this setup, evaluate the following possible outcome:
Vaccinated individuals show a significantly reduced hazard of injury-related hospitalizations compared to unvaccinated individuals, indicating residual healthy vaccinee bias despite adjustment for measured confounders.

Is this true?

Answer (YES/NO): NO